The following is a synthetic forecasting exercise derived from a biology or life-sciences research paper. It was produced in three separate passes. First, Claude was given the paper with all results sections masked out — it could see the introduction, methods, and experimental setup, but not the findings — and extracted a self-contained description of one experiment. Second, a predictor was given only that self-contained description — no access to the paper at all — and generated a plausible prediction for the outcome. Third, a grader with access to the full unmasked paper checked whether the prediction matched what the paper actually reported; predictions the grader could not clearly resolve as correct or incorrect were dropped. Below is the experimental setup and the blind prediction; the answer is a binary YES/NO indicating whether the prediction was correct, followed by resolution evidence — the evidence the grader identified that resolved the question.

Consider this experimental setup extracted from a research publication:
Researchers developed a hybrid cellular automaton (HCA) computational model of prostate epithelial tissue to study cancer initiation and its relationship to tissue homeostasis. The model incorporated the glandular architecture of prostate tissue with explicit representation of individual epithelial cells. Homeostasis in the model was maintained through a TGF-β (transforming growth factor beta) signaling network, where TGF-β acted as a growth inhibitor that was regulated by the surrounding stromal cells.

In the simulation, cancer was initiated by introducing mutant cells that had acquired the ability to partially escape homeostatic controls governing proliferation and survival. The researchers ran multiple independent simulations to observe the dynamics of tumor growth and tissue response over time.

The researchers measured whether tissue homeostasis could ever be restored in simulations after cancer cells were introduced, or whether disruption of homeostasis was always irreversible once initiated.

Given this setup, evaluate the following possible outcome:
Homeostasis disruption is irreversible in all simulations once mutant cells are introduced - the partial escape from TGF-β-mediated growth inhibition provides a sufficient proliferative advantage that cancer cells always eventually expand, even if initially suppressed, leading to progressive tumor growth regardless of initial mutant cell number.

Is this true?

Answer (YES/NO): NO